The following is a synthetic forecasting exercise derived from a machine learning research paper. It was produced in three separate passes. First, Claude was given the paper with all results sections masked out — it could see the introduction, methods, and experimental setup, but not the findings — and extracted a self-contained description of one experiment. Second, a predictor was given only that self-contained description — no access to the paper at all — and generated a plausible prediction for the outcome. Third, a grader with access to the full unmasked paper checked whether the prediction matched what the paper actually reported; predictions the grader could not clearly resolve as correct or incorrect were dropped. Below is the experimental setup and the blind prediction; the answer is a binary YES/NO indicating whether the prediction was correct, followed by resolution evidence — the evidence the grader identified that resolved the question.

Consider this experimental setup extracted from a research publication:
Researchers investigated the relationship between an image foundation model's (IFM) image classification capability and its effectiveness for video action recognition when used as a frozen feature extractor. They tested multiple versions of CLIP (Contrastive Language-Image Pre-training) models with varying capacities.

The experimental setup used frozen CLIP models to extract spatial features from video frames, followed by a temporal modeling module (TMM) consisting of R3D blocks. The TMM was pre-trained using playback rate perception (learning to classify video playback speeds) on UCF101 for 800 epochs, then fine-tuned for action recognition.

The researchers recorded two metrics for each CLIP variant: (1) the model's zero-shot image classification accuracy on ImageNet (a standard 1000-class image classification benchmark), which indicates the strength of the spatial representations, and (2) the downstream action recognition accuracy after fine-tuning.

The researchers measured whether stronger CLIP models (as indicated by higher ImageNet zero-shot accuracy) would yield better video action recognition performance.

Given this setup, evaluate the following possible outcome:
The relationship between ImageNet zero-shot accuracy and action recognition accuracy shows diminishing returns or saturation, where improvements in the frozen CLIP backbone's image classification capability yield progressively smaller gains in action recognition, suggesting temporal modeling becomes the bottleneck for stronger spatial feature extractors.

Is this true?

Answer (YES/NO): NO